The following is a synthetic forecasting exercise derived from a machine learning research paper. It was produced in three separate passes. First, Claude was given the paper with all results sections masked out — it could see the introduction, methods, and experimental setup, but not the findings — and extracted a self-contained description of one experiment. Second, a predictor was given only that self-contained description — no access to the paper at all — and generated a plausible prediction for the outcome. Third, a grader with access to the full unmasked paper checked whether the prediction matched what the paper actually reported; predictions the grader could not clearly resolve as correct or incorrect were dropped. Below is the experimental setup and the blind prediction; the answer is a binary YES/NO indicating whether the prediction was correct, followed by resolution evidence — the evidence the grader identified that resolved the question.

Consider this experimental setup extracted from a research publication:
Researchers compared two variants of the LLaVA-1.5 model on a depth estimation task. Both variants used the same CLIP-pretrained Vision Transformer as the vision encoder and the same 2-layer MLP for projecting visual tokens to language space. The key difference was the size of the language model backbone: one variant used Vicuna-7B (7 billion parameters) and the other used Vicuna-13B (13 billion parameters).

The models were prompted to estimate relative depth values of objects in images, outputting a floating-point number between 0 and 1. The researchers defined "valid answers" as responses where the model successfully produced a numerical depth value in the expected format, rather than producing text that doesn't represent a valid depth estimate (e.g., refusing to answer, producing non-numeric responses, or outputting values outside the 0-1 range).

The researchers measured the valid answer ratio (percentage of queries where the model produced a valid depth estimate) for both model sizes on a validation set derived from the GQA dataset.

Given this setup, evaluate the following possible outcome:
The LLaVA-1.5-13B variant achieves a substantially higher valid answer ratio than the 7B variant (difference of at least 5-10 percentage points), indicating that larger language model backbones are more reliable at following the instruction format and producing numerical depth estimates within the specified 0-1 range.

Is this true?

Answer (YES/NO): NO